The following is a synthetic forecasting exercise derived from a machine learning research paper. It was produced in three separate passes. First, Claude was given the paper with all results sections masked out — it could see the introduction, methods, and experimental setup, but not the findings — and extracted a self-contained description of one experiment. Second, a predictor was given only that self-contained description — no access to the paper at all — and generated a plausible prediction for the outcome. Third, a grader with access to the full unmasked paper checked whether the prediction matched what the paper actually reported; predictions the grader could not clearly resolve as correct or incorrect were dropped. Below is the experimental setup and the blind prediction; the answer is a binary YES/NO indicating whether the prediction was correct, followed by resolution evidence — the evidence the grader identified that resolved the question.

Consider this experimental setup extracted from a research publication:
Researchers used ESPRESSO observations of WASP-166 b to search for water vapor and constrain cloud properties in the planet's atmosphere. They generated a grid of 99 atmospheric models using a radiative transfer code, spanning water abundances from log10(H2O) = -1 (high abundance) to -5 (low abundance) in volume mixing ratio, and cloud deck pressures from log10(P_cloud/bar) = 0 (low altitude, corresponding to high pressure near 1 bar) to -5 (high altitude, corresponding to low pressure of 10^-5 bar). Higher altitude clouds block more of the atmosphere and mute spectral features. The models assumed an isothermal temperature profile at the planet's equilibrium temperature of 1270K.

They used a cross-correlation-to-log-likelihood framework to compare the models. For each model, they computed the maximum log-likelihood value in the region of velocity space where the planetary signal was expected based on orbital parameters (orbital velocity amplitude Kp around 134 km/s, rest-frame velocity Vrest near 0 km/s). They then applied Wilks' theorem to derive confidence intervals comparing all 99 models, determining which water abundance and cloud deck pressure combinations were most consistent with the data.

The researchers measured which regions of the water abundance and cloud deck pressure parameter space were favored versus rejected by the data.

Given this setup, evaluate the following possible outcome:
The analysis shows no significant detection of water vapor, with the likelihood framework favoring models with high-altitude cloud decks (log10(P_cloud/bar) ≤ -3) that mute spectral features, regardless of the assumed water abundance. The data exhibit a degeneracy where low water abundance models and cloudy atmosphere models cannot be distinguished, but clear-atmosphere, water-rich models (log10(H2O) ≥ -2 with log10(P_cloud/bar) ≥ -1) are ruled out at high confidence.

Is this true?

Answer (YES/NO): NO